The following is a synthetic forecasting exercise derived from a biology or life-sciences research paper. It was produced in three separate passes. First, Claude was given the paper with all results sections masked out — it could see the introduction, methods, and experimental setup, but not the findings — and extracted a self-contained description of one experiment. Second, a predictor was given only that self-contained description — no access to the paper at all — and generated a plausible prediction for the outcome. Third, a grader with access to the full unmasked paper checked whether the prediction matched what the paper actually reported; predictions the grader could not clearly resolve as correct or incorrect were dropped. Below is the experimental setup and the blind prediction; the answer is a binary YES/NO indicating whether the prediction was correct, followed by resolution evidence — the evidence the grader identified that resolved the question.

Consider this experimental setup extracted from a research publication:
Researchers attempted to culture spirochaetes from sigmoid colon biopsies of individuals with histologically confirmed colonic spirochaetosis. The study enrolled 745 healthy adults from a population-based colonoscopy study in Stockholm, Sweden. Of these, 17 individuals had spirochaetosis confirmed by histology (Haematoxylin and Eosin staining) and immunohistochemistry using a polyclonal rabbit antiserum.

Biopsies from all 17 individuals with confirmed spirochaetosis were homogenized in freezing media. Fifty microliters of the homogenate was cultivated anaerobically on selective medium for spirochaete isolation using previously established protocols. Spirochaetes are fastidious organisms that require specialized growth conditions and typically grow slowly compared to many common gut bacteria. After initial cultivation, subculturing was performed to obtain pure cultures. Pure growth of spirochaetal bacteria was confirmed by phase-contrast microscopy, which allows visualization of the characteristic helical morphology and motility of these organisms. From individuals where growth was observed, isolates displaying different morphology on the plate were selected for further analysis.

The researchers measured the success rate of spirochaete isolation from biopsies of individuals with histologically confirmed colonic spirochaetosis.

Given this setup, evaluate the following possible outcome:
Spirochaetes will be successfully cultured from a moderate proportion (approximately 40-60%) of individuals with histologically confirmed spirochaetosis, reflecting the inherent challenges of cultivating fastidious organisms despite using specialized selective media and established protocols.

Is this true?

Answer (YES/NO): NO